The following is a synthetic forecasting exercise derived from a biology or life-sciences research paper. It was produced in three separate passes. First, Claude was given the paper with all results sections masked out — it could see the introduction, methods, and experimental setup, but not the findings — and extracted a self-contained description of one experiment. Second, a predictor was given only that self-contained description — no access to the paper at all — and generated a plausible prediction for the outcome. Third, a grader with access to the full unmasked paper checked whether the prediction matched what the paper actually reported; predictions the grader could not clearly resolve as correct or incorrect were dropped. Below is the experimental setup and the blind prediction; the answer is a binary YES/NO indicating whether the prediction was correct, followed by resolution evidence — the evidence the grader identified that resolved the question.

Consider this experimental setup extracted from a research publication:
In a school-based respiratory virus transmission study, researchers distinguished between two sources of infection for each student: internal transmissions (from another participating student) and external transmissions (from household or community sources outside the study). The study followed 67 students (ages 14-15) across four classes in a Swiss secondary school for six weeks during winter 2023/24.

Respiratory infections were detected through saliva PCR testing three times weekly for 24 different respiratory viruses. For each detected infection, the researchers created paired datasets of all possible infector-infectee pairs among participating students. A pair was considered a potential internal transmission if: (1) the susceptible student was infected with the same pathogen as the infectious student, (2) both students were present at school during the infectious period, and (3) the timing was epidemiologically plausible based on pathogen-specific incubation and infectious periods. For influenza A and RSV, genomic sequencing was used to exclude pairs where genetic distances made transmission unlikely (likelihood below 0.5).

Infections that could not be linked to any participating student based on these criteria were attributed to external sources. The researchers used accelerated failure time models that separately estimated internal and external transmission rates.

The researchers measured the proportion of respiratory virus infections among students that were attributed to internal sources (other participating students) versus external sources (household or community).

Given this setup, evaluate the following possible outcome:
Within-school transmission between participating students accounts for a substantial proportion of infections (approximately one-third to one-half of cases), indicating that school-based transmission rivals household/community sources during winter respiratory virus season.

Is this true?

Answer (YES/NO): NO